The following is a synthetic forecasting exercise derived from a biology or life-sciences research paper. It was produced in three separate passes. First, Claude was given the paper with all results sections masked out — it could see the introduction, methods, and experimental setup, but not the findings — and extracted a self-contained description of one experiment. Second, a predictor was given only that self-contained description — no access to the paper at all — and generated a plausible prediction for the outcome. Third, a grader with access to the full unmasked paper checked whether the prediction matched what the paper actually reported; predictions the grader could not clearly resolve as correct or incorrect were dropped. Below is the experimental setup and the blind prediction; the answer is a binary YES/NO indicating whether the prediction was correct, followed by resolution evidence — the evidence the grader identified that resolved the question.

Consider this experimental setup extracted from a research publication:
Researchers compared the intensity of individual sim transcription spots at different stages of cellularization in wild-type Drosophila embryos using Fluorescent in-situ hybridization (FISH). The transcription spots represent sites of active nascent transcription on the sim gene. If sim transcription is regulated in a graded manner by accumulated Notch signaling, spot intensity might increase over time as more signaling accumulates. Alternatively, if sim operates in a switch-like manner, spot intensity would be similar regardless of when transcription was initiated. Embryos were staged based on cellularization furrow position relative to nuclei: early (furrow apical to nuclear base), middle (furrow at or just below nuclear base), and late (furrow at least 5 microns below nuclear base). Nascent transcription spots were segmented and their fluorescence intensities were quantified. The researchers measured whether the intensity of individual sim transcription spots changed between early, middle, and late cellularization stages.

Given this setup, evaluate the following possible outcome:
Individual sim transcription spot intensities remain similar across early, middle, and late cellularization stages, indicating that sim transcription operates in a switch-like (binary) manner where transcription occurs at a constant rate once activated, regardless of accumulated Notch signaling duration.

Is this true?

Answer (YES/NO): YES